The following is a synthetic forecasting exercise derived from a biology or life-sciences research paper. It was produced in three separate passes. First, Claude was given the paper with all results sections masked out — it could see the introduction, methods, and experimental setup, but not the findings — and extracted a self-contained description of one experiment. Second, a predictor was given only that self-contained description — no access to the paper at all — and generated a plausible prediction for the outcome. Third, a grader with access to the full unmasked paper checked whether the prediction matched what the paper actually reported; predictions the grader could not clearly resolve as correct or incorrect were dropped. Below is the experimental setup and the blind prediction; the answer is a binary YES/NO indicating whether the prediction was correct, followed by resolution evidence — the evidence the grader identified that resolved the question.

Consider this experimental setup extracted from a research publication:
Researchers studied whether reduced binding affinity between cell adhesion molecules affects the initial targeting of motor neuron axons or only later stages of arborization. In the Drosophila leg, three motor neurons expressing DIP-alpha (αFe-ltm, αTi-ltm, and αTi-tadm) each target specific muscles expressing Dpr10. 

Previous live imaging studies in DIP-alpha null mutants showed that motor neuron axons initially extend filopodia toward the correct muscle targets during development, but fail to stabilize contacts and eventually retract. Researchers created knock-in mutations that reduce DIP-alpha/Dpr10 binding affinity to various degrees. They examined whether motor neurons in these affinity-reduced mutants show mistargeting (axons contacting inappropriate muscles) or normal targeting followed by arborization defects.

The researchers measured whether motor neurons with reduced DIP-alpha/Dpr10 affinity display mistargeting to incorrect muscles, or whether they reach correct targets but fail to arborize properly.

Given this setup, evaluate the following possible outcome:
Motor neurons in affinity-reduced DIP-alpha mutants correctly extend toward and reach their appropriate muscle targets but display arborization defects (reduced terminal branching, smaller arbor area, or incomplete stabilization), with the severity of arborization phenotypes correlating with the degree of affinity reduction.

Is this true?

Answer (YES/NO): YES